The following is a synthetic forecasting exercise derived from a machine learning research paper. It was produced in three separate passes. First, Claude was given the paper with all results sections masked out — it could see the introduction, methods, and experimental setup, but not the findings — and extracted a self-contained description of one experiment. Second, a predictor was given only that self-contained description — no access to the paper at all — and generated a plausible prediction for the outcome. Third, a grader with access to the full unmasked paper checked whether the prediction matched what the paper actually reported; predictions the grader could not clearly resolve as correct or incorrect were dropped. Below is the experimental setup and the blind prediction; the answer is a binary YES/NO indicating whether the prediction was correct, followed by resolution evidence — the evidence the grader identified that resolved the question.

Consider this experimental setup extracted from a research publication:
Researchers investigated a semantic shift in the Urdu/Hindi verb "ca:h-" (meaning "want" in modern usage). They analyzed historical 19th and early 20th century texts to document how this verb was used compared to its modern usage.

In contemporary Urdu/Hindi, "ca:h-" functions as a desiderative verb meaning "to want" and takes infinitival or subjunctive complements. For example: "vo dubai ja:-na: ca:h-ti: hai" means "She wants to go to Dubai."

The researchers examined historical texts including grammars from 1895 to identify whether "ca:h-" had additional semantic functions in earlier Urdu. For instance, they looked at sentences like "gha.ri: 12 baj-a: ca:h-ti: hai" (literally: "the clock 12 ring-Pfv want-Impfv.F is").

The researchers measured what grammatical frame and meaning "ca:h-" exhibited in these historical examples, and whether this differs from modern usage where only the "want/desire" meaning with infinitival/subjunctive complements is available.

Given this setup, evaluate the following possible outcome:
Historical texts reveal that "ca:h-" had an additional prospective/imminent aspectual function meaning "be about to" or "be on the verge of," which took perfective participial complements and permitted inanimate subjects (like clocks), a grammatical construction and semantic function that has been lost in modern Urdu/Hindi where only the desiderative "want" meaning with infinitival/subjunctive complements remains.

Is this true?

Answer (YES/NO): YES